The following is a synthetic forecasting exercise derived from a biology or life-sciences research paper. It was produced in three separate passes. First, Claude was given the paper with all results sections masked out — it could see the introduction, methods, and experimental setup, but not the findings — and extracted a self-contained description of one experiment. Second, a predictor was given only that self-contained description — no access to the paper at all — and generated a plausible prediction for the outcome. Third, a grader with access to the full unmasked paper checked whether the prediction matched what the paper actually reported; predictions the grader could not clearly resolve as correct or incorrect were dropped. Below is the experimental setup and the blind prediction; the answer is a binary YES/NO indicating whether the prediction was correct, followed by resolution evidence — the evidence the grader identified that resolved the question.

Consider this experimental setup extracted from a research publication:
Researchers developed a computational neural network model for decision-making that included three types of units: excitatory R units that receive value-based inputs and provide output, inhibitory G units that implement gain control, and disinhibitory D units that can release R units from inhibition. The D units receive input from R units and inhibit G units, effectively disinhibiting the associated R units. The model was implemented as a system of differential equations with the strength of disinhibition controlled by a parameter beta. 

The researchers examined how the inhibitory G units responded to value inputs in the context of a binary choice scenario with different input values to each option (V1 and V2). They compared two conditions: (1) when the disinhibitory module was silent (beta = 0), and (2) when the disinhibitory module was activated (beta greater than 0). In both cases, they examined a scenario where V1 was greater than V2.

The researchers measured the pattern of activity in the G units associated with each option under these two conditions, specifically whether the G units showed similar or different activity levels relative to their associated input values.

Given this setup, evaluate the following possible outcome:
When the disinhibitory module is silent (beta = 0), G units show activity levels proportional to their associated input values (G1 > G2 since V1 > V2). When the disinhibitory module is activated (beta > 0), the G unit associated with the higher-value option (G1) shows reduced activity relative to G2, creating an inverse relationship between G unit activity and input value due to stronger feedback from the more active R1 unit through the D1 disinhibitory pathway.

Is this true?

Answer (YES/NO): NO